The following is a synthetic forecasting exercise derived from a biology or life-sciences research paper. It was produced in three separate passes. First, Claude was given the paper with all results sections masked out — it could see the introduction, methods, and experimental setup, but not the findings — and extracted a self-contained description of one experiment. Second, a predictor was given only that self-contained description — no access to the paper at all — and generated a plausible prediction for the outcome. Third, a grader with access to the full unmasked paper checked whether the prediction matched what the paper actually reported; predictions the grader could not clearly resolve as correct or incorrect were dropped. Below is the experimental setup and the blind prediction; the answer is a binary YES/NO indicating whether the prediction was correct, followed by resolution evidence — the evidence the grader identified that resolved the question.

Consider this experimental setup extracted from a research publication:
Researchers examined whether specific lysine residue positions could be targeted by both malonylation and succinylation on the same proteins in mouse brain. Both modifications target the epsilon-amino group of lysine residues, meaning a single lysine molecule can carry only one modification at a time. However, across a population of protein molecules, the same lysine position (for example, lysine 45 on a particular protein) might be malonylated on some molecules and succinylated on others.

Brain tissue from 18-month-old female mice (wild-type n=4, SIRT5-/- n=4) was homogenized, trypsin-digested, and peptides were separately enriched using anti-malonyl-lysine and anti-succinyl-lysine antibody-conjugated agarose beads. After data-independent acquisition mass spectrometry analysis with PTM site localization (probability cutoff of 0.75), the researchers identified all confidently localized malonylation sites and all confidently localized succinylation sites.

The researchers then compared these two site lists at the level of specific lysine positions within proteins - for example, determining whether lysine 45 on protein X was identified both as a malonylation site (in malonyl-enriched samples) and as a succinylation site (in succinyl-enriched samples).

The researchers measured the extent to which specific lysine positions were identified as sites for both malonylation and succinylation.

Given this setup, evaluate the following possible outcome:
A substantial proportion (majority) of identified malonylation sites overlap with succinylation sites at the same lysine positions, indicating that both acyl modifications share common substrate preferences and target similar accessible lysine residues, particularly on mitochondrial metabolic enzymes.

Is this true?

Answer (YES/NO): NO